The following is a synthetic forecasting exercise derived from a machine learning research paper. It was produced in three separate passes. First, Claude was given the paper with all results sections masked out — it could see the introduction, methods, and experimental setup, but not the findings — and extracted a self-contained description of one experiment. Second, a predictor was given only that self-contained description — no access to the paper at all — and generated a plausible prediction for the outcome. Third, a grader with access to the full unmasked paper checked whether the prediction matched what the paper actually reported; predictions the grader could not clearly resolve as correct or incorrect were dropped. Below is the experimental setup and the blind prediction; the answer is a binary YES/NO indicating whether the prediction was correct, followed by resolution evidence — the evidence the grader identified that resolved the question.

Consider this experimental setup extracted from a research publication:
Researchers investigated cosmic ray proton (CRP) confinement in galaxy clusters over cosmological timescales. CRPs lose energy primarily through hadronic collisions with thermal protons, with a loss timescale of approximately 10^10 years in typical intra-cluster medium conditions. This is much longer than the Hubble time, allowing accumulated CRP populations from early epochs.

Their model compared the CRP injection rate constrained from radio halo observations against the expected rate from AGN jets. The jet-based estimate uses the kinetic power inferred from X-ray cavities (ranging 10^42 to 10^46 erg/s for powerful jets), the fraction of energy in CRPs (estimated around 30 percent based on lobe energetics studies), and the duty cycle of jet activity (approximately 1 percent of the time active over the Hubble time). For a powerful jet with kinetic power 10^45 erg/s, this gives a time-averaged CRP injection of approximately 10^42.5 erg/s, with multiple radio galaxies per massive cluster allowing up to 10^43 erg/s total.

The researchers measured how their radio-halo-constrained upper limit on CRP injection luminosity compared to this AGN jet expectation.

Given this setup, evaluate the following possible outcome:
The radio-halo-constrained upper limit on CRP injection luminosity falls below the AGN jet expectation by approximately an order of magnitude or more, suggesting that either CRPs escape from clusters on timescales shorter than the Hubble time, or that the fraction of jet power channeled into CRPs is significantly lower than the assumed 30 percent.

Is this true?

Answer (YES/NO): NO